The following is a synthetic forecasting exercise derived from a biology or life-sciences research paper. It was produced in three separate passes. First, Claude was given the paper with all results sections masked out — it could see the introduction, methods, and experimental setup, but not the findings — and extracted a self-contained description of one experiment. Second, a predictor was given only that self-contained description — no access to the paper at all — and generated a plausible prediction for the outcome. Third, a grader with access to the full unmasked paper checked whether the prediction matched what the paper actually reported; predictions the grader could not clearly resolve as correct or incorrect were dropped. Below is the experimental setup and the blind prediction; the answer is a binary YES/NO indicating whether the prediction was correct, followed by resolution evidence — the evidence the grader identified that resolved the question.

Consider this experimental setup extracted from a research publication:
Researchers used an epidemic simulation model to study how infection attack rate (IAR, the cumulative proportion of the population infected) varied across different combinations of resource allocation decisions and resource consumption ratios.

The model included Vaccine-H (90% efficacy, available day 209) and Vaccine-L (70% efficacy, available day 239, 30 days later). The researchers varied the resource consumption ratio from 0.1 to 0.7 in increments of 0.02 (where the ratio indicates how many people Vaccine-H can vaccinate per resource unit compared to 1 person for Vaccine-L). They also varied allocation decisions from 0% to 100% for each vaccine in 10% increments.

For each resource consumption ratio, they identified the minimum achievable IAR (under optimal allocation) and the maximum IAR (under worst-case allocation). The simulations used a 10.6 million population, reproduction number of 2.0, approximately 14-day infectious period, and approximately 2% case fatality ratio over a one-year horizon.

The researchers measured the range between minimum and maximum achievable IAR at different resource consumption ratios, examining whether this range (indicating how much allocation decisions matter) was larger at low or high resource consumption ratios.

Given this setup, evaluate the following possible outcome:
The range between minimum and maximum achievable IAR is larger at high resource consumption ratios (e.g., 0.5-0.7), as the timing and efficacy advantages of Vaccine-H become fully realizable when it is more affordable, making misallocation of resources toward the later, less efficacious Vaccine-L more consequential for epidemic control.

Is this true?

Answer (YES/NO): NO